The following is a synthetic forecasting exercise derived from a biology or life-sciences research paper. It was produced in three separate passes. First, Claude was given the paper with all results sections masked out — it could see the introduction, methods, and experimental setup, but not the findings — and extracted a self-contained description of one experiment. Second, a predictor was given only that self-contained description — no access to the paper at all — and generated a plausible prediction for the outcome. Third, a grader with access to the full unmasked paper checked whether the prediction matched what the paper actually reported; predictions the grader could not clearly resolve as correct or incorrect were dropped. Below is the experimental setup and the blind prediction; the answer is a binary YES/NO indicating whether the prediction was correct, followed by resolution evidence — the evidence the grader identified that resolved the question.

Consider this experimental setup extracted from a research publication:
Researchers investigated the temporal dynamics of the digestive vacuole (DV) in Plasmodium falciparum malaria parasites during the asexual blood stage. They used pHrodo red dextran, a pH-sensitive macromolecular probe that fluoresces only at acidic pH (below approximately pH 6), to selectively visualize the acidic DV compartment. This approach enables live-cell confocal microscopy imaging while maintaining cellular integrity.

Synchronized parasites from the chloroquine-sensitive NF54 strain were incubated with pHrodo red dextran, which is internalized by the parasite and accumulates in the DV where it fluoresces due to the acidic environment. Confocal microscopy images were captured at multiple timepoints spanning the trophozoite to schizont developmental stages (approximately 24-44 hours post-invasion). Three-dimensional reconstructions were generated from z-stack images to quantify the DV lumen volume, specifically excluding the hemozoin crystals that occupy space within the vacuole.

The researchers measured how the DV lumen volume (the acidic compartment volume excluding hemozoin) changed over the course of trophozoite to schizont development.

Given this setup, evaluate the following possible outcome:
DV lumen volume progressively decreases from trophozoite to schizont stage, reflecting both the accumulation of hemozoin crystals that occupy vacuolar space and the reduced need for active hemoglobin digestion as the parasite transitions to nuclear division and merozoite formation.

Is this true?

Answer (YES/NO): NO